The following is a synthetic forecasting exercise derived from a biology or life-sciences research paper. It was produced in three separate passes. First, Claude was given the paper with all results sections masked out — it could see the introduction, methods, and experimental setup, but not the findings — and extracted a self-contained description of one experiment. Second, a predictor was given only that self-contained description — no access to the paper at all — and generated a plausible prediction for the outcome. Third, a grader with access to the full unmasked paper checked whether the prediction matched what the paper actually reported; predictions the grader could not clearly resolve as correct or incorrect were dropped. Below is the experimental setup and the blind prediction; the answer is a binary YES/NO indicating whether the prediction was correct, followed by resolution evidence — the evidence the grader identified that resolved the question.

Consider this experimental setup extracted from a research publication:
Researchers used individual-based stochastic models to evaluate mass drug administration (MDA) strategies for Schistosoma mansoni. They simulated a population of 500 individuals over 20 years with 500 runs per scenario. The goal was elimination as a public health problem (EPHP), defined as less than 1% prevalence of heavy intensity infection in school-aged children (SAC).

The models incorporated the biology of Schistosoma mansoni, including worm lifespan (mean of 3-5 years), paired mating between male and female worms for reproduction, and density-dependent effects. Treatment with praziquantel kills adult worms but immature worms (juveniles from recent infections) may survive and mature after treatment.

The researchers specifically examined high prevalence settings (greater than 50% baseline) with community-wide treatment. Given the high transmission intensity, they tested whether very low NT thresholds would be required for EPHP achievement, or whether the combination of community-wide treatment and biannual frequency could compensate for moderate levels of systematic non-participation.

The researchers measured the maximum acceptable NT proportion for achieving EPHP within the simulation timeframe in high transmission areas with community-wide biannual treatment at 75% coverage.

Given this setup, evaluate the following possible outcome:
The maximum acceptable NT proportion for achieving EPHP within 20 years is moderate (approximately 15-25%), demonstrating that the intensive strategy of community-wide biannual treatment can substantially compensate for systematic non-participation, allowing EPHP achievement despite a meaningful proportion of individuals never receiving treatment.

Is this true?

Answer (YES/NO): NO